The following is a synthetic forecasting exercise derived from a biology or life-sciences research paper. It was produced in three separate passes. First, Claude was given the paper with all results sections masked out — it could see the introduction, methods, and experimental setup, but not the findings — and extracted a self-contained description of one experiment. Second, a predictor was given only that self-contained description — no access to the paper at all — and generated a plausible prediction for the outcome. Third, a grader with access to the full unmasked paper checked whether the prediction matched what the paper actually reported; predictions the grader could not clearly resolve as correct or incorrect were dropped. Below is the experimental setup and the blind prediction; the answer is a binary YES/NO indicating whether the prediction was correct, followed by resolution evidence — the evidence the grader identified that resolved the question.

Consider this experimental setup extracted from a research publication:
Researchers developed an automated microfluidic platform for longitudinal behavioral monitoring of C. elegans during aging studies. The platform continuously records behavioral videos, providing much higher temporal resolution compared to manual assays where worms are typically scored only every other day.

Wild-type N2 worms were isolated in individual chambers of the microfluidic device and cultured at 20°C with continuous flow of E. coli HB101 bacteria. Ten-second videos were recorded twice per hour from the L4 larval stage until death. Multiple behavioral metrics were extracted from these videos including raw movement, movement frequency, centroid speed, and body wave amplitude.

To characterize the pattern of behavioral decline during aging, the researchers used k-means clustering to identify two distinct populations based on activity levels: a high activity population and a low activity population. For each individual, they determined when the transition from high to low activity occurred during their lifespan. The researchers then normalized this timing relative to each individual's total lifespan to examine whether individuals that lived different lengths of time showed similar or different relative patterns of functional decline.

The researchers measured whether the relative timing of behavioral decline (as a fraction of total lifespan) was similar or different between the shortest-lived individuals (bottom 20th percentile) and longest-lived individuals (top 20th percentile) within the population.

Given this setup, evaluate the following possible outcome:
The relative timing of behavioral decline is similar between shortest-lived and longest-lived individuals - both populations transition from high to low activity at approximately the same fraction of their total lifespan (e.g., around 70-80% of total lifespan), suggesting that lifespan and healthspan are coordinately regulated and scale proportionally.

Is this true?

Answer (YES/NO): NO